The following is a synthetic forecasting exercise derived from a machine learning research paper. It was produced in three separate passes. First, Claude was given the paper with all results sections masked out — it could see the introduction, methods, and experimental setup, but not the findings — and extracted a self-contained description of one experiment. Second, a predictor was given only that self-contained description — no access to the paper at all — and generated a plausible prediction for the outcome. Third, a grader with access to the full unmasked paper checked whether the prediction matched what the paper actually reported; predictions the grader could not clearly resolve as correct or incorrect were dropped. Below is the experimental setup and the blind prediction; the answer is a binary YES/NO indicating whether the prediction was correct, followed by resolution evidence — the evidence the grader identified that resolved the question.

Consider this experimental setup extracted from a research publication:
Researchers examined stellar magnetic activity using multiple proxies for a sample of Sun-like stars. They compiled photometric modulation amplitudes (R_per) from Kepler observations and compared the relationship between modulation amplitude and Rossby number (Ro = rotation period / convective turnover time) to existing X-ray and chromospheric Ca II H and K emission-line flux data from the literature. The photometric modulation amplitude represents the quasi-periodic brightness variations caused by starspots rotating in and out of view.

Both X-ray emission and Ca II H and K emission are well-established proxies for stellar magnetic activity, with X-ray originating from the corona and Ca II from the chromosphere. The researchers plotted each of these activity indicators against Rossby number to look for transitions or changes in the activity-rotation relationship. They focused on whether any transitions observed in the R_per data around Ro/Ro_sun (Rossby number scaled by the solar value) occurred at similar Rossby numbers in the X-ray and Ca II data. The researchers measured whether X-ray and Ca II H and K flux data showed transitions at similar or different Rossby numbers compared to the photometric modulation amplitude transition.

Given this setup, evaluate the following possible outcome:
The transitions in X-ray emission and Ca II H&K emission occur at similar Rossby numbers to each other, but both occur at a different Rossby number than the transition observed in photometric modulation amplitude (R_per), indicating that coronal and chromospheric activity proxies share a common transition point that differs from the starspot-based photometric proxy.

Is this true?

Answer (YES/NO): NO